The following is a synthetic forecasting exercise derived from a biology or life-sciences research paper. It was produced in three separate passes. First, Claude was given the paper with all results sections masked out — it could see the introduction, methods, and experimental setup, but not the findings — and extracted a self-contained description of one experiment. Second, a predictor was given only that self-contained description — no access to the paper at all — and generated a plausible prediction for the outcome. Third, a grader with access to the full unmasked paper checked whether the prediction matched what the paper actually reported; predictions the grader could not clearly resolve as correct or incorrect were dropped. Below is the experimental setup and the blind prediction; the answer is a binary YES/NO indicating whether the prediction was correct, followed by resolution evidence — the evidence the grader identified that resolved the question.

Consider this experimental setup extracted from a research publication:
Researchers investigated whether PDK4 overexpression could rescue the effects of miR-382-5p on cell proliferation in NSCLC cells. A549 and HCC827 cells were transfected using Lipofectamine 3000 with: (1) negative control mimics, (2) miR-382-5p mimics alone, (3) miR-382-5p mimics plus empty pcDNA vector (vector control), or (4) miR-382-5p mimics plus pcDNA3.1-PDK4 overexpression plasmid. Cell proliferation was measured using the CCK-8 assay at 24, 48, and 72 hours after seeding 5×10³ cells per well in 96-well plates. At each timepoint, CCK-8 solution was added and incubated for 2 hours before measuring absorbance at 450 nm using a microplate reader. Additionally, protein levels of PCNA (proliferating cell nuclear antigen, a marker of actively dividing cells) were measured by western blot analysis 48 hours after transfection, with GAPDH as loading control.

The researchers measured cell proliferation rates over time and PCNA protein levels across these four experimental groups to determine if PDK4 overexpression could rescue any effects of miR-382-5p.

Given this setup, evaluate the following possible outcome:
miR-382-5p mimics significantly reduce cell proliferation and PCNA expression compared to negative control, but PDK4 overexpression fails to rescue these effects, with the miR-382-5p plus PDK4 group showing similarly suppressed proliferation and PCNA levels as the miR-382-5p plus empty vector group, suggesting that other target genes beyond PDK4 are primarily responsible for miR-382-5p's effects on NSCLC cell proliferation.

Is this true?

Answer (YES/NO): NO